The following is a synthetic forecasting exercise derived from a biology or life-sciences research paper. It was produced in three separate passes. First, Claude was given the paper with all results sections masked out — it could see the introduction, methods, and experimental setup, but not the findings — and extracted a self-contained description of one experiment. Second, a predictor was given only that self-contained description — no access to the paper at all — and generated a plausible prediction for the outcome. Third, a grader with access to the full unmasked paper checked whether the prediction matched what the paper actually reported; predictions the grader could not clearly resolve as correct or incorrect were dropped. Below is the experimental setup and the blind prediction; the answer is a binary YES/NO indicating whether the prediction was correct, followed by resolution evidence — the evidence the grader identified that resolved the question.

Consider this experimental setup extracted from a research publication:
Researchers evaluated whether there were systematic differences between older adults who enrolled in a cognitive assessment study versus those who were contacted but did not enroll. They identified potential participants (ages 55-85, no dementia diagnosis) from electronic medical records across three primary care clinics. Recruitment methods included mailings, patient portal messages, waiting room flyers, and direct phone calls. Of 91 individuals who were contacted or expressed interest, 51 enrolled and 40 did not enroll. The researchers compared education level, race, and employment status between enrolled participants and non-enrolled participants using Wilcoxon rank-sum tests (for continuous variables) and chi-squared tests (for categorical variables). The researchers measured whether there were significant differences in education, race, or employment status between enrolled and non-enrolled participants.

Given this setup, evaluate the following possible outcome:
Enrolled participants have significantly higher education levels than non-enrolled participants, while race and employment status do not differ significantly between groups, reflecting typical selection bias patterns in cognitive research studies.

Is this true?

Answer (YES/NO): NO